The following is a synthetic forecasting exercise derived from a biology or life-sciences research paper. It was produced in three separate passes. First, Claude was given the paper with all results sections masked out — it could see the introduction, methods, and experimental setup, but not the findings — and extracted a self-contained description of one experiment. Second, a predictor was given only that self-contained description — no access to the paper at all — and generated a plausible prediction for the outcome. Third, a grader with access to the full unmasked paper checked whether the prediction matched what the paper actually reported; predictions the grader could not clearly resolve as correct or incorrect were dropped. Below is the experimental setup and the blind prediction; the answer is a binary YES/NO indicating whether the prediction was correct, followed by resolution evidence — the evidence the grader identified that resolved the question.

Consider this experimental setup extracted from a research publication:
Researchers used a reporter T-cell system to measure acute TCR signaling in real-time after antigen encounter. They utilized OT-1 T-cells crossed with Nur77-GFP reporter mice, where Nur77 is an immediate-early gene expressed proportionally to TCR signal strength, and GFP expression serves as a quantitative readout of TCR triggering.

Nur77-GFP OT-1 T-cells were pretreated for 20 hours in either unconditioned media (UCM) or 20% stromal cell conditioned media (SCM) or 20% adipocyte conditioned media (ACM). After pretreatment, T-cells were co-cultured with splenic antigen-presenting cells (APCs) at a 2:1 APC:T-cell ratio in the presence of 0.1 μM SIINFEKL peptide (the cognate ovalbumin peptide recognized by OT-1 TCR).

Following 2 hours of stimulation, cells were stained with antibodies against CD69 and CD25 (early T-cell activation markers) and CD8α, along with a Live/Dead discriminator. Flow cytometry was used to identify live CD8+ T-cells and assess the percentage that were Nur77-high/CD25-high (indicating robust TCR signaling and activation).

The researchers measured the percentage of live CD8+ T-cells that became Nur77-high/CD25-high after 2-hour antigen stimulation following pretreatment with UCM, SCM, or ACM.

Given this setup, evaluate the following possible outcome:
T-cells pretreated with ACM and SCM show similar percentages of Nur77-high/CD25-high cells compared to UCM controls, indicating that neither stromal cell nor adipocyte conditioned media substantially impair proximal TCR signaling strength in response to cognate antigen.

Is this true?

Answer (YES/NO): NO